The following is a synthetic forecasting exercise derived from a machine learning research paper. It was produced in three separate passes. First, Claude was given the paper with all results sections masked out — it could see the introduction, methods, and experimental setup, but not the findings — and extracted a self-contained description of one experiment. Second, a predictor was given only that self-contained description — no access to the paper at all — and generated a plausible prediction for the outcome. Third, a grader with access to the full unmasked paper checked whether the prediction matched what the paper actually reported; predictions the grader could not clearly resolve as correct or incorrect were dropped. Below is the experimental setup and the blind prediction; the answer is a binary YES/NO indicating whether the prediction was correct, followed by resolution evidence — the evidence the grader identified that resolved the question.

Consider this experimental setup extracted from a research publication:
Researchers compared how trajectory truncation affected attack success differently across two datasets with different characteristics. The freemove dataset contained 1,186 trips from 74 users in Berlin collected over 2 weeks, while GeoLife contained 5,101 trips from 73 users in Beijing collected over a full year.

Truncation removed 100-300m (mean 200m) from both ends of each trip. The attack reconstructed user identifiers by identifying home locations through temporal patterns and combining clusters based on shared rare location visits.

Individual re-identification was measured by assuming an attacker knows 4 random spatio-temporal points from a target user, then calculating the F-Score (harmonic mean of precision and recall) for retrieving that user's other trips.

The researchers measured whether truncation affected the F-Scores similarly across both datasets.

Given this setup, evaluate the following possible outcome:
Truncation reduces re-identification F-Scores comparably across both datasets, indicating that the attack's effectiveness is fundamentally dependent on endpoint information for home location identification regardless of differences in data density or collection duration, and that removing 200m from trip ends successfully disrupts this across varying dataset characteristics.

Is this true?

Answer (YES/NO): NO